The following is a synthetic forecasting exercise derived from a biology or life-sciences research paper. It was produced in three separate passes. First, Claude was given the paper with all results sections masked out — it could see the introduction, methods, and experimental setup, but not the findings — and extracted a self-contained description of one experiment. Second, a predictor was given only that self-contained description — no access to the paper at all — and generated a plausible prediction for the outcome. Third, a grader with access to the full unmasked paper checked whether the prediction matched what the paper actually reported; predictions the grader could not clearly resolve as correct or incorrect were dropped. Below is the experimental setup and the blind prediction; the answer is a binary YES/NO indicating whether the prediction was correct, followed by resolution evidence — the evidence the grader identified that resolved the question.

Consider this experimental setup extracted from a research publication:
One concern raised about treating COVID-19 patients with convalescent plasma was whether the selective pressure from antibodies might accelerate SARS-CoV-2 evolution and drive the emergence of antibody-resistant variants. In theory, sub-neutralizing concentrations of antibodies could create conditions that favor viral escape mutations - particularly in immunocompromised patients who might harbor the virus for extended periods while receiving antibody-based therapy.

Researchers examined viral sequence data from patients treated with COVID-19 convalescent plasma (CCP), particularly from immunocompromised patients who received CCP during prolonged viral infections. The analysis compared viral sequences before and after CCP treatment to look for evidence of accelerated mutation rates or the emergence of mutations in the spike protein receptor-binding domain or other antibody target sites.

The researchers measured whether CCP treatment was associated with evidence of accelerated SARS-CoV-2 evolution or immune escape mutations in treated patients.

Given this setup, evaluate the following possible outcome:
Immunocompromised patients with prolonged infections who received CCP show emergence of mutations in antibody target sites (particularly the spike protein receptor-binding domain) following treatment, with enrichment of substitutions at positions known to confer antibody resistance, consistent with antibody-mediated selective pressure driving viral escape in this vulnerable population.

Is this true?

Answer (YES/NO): NO